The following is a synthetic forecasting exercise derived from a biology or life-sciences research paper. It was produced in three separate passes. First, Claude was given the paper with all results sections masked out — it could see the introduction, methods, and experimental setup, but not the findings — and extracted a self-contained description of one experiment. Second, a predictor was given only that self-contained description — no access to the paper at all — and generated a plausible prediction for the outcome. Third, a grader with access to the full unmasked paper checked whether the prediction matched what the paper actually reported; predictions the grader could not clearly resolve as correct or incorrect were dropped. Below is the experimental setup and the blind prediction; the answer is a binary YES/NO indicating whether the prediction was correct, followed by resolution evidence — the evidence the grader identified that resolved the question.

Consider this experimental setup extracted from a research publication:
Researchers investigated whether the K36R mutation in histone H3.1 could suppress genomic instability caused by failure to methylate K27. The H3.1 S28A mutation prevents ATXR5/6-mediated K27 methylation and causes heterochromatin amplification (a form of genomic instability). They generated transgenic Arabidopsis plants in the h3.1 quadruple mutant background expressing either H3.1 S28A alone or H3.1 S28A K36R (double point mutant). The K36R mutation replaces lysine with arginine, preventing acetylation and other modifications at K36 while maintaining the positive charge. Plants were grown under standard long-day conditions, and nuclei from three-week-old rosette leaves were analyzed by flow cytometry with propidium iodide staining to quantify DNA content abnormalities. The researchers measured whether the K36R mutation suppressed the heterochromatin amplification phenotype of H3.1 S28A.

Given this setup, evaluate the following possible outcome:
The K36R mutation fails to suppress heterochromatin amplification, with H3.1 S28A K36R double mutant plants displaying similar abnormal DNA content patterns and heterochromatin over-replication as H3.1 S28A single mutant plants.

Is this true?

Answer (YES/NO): NO